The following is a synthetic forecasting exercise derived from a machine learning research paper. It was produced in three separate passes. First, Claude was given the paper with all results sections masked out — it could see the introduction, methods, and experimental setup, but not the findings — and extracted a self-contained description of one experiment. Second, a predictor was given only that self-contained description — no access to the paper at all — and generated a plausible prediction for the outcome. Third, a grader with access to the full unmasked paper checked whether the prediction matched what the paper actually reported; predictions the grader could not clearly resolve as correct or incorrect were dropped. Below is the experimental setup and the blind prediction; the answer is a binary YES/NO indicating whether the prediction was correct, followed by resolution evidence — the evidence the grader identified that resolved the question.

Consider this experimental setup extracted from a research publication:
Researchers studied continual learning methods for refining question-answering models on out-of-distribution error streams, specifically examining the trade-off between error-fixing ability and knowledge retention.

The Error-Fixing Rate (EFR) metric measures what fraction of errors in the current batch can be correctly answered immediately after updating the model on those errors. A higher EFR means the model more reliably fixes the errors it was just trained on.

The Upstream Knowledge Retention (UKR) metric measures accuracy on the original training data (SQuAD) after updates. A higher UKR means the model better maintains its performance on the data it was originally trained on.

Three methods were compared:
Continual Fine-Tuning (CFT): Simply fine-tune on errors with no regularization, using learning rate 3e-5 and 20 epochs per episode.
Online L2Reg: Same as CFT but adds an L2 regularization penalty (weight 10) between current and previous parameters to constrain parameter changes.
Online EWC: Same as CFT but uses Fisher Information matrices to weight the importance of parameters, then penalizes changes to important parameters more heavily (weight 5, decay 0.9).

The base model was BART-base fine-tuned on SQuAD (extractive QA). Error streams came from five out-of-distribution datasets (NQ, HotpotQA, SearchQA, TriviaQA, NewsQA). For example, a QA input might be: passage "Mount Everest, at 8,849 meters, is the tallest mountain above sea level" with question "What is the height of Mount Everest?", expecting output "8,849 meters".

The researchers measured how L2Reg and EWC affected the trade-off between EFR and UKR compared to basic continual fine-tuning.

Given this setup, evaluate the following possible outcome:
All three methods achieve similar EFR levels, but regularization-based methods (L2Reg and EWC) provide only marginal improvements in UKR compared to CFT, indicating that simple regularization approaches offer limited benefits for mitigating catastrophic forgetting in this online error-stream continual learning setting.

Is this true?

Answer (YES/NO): NO